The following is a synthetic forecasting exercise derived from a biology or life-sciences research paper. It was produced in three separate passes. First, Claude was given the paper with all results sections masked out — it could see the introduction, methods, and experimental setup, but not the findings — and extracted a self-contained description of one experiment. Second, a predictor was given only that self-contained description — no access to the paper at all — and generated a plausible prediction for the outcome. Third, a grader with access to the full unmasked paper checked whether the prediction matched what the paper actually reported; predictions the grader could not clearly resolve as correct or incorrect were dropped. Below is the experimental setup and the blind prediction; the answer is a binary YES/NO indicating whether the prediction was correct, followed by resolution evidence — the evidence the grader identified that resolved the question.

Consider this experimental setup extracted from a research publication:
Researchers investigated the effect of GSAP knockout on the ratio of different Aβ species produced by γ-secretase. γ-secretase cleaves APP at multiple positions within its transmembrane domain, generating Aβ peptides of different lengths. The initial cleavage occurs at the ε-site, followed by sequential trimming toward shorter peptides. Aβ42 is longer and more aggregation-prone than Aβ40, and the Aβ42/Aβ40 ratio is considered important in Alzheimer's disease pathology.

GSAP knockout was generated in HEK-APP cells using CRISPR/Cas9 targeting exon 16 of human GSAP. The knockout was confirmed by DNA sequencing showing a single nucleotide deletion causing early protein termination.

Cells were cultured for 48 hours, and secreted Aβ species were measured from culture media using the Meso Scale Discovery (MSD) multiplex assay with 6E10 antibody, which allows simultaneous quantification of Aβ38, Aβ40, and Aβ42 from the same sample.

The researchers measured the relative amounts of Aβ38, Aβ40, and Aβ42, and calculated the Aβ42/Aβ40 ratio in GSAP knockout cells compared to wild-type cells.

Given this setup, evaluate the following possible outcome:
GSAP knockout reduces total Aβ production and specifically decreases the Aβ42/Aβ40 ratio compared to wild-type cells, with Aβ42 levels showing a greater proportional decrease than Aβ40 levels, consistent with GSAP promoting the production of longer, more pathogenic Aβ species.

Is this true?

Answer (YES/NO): NO